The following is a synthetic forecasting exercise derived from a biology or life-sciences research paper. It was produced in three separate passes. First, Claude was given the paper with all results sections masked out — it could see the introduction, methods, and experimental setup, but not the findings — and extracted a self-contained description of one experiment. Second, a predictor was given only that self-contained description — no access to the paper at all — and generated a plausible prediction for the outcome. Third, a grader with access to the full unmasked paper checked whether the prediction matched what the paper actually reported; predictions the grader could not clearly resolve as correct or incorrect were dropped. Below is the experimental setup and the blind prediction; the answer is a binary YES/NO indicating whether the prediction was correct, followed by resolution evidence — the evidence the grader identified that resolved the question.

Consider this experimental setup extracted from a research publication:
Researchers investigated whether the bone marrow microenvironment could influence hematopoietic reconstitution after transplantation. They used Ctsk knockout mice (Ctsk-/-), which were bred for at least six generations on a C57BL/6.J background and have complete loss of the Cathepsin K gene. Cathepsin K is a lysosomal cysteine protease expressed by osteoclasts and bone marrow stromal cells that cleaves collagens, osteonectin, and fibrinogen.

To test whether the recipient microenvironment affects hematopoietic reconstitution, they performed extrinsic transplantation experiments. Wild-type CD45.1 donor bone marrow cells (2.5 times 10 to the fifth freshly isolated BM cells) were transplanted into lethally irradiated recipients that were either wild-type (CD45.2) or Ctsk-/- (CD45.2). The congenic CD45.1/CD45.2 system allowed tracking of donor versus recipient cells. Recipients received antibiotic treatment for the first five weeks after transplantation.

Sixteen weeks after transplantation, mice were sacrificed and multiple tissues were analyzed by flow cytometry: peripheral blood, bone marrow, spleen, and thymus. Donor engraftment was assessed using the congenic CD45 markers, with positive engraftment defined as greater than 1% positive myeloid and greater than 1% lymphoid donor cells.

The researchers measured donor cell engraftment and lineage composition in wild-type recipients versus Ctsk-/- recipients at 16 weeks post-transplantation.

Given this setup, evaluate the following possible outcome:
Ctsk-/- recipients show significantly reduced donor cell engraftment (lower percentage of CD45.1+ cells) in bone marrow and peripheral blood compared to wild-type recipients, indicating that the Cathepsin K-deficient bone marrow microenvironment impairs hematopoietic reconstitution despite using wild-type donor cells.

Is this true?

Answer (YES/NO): NO